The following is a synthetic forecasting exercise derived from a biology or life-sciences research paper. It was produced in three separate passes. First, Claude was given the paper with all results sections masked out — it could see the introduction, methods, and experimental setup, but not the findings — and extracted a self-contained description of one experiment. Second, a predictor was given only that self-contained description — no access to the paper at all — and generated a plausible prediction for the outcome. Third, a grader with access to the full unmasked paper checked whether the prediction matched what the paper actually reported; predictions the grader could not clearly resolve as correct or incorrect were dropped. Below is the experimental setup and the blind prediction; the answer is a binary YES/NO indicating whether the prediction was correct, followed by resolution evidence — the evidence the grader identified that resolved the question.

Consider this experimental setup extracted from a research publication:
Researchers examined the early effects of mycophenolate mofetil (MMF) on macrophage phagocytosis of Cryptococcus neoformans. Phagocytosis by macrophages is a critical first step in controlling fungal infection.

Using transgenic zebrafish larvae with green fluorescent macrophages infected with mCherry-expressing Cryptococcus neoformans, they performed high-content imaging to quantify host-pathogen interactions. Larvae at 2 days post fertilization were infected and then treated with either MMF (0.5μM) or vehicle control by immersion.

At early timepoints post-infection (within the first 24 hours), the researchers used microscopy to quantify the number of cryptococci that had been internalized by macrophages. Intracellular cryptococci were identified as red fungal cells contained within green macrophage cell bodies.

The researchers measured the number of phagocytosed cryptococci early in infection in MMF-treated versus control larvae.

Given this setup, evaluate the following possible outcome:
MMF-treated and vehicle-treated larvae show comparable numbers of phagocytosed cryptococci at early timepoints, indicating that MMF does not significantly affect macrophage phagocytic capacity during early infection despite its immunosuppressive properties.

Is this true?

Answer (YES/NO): NO